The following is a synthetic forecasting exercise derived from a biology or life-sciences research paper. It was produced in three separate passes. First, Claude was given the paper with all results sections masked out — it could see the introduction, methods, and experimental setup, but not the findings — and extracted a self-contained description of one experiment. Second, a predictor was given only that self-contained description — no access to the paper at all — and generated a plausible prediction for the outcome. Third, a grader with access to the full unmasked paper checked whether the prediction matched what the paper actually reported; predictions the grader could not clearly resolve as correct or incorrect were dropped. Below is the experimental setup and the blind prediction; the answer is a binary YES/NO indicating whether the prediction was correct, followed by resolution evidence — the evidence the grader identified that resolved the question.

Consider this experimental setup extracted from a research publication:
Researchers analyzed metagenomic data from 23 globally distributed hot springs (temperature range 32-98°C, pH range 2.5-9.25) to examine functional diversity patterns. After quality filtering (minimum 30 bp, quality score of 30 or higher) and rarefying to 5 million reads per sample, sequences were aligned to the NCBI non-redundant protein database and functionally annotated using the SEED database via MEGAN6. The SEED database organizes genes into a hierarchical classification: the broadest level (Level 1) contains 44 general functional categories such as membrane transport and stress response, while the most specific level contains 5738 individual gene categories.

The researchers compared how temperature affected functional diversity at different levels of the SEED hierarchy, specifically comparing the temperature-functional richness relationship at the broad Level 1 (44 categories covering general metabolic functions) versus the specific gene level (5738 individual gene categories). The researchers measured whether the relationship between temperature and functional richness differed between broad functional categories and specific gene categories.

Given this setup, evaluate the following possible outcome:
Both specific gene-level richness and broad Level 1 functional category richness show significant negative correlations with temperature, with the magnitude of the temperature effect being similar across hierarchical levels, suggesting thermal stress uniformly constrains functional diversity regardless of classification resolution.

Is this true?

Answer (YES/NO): NO